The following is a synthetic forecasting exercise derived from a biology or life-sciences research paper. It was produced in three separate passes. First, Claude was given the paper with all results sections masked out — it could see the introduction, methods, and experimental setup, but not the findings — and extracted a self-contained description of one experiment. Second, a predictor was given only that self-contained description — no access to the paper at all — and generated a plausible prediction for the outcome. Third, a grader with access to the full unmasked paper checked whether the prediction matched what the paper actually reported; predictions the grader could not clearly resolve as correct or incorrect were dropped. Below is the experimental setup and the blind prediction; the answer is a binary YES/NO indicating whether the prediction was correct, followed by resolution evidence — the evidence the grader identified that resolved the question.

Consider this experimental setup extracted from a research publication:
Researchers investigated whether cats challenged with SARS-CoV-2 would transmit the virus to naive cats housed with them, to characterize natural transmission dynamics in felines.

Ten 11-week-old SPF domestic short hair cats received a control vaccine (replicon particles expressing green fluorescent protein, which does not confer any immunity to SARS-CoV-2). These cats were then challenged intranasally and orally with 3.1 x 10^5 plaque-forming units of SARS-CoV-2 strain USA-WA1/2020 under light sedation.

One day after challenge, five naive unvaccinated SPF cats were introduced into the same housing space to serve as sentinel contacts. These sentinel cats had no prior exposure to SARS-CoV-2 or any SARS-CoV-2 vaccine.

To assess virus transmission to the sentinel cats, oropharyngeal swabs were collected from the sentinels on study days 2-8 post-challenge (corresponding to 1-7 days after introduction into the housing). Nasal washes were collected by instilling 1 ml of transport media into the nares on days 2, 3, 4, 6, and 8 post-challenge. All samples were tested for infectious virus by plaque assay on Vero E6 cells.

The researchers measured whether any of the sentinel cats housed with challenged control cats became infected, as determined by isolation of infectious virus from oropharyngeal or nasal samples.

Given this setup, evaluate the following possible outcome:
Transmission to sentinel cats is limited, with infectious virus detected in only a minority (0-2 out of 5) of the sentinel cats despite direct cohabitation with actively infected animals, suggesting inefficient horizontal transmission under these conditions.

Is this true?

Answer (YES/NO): NO